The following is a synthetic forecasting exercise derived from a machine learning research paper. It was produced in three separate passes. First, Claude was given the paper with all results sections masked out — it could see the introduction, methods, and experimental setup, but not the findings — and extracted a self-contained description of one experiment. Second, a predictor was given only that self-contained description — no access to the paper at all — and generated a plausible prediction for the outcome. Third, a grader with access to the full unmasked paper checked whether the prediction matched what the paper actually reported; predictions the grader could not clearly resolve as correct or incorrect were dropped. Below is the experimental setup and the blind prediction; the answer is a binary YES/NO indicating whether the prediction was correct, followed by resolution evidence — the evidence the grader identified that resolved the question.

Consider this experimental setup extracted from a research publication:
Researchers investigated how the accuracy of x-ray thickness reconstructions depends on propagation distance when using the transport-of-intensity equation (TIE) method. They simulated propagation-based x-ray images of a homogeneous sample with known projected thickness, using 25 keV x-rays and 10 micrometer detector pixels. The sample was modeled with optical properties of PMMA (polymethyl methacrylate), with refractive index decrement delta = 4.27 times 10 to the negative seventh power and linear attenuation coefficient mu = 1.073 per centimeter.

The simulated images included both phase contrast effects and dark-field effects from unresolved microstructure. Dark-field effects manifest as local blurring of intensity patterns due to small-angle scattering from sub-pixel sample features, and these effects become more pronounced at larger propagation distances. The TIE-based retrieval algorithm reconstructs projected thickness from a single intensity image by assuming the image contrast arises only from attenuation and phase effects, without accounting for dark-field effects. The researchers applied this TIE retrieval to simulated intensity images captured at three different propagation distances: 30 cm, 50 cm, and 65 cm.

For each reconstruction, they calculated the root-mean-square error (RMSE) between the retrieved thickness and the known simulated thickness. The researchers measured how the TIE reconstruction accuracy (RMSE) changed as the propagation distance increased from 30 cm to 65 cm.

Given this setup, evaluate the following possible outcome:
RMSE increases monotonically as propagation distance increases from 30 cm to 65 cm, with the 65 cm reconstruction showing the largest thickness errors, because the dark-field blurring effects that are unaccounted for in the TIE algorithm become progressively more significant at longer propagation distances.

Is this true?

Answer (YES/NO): YES